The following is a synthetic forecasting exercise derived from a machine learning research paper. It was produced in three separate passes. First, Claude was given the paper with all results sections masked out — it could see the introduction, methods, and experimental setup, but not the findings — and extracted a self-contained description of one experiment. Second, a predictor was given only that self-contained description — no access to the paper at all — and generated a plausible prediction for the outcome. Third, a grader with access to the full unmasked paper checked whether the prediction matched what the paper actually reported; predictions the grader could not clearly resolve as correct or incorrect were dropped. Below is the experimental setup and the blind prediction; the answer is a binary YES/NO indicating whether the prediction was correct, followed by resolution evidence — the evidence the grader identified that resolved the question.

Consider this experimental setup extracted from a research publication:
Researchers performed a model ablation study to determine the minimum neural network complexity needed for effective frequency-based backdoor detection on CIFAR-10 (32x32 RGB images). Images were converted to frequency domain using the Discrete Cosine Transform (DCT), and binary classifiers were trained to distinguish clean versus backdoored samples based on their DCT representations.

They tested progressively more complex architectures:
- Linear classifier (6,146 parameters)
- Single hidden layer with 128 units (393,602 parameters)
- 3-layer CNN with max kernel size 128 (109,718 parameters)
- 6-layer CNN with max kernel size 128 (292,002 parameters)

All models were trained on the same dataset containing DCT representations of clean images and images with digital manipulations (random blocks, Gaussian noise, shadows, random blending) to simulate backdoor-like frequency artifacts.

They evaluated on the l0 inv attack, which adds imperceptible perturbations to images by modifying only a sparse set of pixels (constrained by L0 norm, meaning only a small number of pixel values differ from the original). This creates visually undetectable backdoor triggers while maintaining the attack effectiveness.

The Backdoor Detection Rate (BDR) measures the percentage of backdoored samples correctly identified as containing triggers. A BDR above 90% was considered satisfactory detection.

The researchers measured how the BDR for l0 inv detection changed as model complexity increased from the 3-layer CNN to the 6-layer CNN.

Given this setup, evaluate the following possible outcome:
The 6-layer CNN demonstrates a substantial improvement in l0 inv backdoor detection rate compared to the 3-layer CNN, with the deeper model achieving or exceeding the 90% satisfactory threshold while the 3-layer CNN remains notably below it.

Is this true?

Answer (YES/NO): NO